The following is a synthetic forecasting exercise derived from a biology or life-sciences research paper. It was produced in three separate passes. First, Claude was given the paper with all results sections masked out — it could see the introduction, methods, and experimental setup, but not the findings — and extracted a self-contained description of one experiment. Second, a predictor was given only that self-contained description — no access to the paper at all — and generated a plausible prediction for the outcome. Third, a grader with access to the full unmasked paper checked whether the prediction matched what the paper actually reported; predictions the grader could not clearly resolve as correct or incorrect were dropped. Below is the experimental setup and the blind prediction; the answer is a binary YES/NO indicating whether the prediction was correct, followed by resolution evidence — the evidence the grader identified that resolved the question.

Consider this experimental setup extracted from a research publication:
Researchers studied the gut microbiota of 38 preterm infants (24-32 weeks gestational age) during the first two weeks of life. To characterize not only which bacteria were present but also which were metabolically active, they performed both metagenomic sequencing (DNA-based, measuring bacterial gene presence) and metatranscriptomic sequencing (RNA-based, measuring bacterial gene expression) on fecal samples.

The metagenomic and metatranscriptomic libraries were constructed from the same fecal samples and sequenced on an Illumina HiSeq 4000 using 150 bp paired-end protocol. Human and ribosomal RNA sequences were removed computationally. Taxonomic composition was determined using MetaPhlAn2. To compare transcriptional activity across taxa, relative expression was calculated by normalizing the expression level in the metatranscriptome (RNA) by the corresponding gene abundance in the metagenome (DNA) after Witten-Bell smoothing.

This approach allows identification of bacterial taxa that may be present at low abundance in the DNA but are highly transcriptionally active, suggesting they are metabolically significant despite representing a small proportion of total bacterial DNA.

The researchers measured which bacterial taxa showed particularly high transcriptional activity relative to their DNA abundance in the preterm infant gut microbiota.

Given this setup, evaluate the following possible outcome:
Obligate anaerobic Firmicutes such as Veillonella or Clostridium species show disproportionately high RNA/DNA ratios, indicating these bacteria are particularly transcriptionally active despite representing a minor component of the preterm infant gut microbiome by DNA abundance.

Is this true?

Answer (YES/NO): YES